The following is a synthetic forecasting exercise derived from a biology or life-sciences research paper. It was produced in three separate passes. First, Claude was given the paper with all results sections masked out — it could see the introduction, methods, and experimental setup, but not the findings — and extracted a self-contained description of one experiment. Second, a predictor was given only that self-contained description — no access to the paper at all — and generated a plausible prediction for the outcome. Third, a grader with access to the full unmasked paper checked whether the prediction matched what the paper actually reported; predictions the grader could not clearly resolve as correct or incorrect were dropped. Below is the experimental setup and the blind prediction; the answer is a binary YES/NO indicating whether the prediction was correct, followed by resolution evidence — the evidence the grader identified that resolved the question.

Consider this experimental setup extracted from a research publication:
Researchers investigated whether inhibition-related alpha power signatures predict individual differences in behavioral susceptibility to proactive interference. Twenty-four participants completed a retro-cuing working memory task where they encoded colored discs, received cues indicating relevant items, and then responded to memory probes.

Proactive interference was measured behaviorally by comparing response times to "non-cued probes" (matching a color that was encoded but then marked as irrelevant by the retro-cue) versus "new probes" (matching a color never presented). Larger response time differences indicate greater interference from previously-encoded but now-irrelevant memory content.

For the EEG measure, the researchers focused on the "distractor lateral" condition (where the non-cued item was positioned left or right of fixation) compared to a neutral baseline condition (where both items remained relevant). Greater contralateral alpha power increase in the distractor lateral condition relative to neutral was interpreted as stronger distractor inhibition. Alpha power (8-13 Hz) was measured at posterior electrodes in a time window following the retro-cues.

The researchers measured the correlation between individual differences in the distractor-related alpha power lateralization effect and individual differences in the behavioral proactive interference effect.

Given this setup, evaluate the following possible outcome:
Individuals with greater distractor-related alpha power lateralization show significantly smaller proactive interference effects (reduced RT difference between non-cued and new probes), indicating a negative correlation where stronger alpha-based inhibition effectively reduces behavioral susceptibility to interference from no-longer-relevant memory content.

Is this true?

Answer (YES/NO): YES